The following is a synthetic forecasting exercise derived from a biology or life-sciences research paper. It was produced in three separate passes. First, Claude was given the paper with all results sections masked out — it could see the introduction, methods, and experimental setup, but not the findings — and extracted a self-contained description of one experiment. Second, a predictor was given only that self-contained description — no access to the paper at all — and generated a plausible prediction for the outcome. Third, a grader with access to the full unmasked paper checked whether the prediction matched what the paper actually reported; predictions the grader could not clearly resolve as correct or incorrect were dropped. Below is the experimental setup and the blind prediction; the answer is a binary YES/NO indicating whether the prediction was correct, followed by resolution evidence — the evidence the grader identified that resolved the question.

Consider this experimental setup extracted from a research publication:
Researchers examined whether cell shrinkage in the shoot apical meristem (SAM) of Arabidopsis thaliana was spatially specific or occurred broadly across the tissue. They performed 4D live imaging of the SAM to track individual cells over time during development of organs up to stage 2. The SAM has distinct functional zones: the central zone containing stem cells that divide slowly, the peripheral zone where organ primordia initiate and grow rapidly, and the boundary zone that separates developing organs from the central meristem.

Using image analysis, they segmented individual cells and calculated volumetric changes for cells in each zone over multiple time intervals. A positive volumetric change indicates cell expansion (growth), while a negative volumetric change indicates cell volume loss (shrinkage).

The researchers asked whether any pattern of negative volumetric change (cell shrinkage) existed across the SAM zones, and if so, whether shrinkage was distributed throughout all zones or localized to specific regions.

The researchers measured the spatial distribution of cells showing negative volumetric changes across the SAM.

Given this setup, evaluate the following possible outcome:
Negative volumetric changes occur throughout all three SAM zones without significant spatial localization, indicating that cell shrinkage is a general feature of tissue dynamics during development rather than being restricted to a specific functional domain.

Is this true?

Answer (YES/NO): NO